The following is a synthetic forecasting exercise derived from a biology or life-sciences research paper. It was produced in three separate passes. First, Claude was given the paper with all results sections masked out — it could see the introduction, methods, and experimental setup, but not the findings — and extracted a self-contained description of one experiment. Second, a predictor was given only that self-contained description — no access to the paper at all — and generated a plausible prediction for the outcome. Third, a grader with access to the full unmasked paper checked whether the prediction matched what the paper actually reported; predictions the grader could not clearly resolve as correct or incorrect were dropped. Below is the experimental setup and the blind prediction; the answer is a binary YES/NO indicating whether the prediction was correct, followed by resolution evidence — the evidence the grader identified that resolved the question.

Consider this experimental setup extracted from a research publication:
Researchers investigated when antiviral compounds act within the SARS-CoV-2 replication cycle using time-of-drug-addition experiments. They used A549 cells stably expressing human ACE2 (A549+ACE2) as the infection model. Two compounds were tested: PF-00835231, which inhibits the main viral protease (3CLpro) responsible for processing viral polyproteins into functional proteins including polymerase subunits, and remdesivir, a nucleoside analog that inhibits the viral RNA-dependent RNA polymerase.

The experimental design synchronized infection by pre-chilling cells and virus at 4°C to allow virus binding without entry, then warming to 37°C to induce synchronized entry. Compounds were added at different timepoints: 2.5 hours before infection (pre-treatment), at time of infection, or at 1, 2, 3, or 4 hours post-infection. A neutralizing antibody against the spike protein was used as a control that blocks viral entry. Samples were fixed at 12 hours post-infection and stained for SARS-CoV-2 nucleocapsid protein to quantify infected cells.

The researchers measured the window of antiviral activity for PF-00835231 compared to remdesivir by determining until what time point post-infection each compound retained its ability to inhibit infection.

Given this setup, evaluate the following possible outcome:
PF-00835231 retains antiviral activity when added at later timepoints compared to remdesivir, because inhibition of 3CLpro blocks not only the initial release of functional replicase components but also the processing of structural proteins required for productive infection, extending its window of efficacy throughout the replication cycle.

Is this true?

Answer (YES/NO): NO